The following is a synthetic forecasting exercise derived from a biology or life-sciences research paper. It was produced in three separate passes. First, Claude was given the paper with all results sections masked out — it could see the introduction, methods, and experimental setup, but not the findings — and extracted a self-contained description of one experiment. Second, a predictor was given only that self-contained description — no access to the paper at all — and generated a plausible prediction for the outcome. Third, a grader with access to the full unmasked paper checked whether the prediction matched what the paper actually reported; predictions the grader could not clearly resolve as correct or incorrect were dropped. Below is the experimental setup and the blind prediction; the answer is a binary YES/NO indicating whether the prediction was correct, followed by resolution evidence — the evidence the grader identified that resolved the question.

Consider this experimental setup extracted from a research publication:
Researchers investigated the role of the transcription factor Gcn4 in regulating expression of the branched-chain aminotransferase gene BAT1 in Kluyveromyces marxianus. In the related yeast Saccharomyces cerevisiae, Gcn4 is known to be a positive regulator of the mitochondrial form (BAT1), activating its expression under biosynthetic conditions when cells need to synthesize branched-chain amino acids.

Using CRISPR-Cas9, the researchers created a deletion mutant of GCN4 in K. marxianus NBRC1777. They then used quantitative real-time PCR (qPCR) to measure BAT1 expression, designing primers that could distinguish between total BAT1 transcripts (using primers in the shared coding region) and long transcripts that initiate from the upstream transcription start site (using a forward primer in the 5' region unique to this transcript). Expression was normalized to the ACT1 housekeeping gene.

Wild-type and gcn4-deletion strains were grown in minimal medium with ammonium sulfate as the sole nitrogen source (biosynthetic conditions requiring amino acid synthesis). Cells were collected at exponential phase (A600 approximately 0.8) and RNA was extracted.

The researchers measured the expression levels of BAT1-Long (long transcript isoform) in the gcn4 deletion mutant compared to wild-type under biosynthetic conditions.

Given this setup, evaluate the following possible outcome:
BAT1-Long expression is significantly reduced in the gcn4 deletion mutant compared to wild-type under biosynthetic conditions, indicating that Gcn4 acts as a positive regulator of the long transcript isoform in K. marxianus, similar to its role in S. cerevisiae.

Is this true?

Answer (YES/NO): YES